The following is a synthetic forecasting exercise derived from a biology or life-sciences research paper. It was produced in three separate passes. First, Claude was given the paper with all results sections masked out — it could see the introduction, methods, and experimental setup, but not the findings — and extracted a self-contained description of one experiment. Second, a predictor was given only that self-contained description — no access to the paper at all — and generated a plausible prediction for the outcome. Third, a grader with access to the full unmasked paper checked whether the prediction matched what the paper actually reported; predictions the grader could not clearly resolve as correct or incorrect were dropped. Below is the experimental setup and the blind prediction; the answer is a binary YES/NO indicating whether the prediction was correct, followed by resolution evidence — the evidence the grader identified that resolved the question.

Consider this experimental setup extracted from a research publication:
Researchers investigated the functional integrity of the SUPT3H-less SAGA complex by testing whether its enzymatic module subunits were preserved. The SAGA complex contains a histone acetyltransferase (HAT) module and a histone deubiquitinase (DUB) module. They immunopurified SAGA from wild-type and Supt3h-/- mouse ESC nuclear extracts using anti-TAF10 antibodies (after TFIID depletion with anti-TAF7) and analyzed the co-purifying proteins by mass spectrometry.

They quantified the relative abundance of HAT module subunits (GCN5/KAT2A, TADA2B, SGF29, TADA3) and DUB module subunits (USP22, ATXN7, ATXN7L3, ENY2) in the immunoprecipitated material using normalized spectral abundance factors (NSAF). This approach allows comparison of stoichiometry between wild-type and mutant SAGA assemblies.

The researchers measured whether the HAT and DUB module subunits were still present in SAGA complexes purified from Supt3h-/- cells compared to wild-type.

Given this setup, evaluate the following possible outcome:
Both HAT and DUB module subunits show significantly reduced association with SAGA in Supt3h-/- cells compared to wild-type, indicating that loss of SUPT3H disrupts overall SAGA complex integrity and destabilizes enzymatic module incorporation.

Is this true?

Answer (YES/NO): NO